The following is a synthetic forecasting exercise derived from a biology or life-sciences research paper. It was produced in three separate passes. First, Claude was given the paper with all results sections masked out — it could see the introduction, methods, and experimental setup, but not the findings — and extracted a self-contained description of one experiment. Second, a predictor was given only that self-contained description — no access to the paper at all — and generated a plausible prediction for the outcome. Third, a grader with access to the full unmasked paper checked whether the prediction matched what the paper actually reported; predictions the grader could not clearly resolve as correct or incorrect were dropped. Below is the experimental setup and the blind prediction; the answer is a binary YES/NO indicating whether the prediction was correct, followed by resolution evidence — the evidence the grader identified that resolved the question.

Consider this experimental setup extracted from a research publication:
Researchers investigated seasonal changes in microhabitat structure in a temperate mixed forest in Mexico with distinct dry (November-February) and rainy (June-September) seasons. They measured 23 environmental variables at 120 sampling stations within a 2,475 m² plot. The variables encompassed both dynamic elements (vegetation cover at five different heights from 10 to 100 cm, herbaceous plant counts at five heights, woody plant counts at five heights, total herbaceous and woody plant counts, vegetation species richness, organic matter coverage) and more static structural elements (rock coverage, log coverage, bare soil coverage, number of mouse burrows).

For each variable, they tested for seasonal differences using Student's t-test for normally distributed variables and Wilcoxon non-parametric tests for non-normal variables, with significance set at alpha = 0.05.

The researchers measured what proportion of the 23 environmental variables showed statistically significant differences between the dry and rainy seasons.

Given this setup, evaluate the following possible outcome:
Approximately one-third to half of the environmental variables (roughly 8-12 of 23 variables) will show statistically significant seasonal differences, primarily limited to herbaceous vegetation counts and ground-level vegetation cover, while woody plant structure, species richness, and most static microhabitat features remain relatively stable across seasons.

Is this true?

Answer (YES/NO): NO